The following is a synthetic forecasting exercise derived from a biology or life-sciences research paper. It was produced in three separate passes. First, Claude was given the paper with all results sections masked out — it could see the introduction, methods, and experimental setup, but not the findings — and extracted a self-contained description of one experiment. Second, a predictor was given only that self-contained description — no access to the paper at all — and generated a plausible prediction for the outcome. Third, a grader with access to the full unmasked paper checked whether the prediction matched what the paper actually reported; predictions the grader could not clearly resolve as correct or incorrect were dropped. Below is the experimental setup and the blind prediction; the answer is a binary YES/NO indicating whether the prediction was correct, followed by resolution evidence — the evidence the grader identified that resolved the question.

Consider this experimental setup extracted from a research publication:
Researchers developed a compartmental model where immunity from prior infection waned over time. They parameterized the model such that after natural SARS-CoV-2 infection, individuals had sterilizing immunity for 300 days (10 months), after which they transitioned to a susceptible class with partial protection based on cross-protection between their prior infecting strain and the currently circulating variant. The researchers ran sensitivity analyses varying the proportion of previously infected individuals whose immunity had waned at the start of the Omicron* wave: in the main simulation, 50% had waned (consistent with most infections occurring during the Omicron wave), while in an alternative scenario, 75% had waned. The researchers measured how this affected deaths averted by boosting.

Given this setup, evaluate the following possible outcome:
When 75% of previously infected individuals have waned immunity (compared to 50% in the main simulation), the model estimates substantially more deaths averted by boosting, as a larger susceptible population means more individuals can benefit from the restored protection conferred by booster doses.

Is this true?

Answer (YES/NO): NO